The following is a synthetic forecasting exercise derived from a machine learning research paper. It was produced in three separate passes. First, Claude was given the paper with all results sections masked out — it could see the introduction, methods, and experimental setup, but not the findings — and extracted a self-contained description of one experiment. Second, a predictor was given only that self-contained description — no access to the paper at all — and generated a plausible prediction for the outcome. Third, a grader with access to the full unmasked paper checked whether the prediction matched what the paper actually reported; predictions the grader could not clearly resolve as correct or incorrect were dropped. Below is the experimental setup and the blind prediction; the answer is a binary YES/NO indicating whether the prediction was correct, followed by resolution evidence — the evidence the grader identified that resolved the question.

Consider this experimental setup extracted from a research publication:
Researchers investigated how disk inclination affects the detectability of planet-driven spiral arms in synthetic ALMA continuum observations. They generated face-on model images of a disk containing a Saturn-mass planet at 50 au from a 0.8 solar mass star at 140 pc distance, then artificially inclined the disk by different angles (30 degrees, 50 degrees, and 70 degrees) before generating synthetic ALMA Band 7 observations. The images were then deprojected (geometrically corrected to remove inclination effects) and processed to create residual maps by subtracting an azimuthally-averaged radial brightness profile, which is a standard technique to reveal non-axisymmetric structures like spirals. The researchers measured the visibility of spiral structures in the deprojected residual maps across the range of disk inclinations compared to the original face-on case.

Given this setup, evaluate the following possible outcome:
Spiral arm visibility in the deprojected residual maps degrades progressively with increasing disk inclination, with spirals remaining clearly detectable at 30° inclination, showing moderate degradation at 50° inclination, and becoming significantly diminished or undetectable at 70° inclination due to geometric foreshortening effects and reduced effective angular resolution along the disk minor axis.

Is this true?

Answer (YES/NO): NO